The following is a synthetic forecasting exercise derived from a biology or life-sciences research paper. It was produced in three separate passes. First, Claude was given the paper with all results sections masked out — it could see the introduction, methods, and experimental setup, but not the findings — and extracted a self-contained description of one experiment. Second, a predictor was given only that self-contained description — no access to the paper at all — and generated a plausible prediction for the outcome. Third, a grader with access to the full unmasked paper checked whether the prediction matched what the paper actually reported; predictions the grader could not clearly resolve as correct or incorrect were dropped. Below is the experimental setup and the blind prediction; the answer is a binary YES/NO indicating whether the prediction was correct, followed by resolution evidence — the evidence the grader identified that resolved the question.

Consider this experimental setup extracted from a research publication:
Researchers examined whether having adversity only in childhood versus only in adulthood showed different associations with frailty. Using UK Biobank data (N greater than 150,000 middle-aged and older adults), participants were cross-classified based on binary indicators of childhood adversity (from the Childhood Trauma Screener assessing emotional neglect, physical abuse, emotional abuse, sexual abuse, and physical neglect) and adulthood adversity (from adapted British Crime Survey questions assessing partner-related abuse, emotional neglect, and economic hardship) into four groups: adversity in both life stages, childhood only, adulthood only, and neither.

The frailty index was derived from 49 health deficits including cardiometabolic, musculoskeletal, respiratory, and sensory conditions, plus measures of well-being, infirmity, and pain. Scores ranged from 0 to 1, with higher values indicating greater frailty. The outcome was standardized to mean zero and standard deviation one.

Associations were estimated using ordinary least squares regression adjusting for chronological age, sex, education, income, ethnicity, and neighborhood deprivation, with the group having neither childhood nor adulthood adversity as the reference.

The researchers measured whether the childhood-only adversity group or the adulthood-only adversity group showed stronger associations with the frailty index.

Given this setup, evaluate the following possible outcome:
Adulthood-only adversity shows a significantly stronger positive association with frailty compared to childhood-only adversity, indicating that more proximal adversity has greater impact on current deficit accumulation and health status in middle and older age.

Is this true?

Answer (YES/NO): NO